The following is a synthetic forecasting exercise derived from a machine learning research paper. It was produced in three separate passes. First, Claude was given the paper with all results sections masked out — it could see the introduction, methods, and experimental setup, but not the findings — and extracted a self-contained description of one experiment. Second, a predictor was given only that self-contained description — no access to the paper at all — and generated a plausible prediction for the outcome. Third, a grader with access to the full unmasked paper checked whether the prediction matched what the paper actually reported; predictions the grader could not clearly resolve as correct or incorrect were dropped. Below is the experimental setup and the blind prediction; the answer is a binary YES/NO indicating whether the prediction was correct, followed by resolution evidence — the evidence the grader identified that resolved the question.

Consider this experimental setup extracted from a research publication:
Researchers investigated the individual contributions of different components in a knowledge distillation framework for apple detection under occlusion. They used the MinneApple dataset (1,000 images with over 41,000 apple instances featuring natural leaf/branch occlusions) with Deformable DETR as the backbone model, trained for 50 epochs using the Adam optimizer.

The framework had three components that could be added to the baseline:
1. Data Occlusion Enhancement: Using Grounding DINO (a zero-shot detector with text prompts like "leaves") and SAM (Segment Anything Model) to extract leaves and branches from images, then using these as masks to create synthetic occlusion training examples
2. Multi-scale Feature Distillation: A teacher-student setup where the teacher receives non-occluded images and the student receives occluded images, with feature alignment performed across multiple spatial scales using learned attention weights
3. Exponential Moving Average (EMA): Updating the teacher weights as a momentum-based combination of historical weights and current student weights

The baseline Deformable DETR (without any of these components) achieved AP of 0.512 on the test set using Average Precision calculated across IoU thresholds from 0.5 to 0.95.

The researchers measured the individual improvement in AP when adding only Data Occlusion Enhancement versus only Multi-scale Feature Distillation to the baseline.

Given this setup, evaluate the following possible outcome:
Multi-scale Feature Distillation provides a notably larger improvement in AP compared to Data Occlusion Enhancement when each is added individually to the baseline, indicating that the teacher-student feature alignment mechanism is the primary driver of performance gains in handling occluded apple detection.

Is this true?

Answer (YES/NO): YES